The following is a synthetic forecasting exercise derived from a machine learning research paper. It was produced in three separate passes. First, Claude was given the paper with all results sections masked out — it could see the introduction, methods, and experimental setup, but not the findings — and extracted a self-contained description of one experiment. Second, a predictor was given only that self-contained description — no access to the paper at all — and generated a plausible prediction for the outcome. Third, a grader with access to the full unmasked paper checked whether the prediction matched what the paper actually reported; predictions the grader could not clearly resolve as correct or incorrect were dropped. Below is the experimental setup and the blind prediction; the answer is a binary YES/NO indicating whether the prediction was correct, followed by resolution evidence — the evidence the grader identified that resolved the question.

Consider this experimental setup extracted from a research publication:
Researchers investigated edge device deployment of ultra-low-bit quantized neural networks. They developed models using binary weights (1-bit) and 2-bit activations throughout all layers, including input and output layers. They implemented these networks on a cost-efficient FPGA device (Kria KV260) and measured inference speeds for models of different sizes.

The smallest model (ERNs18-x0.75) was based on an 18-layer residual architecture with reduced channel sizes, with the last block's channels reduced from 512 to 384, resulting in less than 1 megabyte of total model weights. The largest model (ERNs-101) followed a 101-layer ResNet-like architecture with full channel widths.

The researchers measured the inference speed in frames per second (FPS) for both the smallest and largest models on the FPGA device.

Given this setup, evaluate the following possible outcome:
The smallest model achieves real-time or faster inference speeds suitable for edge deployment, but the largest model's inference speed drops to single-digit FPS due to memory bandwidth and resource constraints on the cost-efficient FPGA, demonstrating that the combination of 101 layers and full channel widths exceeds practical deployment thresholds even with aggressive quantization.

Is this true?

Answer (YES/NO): NO